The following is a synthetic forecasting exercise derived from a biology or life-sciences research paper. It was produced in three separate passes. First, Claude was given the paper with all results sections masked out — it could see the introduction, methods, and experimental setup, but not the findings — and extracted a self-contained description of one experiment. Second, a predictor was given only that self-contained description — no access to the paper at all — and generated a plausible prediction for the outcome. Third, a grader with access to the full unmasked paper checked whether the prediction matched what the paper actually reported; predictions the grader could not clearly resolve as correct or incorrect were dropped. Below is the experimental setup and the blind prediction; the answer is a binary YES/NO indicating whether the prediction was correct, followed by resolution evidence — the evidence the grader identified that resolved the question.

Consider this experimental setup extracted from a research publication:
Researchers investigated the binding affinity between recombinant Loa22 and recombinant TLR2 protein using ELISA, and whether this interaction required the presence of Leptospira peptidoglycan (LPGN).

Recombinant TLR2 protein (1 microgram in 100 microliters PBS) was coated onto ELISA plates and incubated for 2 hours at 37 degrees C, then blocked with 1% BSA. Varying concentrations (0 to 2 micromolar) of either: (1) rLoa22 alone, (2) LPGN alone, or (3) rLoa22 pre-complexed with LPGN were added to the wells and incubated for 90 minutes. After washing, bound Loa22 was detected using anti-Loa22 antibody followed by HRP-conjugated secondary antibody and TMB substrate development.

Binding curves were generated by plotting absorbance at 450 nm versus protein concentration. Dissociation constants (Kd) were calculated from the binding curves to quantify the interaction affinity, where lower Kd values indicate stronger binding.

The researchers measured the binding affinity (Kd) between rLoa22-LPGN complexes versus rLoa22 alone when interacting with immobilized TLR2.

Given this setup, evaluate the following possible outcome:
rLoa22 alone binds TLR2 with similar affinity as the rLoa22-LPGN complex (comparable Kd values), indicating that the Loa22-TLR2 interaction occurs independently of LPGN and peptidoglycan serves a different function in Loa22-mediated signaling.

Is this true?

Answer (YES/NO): NO